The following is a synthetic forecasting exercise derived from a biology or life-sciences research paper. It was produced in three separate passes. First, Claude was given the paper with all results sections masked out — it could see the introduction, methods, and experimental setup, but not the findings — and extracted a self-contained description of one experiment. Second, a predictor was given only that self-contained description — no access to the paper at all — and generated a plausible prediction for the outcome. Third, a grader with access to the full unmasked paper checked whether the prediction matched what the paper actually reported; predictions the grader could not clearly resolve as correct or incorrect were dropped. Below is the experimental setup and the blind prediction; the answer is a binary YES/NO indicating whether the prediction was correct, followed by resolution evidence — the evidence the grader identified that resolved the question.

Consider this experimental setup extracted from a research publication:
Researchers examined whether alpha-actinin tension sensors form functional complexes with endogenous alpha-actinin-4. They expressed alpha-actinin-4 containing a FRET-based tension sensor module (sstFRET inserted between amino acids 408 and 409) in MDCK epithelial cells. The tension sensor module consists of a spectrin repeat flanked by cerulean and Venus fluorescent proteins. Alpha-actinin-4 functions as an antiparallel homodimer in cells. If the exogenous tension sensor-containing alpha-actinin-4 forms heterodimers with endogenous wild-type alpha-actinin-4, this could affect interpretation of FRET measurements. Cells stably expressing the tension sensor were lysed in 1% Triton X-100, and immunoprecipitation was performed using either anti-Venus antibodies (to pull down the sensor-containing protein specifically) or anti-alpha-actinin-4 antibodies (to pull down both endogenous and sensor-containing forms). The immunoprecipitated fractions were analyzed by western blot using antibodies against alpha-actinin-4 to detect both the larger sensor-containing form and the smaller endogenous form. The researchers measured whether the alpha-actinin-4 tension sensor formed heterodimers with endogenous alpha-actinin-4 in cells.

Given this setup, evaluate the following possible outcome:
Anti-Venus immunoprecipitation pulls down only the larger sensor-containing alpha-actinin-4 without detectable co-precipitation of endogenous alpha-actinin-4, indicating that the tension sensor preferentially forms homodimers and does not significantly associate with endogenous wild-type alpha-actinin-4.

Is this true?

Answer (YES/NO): YES